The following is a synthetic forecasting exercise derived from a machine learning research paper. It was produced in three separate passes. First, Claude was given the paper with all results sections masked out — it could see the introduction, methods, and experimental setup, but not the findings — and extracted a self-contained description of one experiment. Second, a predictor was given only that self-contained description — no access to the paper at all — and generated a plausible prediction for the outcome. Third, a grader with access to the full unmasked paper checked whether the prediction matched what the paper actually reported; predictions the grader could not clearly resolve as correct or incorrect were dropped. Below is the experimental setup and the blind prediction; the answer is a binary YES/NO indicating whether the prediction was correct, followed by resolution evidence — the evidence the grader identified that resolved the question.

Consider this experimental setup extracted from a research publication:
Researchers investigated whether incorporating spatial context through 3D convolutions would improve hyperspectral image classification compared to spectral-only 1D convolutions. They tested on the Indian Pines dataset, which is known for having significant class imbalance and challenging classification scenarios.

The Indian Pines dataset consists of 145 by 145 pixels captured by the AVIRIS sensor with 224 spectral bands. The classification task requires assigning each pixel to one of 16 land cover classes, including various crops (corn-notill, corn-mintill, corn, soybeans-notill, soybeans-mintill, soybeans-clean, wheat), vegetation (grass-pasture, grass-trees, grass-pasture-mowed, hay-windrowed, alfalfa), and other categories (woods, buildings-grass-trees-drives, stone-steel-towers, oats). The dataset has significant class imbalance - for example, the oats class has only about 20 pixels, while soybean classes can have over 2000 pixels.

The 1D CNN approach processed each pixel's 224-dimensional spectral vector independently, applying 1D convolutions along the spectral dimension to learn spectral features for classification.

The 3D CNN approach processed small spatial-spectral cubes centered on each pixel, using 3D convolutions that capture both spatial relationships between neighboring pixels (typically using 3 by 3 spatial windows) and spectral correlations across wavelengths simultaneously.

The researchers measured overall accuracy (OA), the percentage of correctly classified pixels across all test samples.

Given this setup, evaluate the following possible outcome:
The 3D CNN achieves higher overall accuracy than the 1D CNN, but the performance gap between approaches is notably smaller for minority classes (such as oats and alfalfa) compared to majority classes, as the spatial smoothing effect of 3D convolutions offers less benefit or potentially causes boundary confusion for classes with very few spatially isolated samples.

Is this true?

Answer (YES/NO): NO